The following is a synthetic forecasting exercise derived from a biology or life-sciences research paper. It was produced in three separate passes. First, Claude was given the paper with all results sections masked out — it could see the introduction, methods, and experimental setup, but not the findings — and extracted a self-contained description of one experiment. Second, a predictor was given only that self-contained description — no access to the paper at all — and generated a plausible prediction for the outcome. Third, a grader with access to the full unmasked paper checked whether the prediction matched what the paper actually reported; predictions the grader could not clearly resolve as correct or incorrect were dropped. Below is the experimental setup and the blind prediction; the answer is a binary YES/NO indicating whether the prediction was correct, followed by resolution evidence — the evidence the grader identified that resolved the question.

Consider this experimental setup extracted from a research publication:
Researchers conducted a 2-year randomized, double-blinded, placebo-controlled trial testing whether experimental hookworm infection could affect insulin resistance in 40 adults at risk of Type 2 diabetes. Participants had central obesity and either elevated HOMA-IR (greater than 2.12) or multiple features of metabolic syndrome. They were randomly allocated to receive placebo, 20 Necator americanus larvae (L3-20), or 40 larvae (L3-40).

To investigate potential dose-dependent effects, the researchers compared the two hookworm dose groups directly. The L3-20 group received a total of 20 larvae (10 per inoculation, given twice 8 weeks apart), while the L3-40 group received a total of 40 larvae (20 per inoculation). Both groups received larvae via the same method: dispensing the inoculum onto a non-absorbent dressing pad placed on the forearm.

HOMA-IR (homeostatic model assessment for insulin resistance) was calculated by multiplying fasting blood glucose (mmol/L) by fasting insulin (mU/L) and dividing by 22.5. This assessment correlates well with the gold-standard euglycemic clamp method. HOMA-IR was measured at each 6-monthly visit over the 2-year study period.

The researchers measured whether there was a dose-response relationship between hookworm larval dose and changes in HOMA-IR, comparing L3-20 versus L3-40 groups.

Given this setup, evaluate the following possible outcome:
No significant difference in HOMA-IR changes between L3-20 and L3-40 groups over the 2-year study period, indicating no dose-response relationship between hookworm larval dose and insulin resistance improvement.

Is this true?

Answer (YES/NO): YES